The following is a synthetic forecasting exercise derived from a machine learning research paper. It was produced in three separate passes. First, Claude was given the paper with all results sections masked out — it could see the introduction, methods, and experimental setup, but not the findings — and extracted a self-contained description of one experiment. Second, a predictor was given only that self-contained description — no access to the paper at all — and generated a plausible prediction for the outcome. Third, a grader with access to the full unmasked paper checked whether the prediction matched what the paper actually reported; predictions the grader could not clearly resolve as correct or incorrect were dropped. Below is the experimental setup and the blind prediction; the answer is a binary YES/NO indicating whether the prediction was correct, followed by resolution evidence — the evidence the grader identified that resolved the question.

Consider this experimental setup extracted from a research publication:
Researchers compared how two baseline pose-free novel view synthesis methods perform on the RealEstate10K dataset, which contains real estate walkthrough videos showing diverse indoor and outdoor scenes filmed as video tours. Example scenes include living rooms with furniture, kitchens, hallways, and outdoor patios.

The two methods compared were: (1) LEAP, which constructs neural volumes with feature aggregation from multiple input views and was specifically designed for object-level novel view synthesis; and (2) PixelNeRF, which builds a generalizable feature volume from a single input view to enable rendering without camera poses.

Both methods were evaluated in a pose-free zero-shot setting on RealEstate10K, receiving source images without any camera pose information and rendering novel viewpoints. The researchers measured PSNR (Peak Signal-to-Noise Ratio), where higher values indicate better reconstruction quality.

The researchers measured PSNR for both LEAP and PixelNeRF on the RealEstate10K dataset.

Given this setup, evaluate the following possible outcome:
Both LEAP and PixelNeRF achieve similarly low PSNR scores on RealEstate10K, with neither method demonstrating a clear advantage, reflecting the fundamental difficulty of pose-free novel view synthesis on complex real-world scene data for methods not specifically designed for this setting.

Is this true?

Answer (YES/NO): NO